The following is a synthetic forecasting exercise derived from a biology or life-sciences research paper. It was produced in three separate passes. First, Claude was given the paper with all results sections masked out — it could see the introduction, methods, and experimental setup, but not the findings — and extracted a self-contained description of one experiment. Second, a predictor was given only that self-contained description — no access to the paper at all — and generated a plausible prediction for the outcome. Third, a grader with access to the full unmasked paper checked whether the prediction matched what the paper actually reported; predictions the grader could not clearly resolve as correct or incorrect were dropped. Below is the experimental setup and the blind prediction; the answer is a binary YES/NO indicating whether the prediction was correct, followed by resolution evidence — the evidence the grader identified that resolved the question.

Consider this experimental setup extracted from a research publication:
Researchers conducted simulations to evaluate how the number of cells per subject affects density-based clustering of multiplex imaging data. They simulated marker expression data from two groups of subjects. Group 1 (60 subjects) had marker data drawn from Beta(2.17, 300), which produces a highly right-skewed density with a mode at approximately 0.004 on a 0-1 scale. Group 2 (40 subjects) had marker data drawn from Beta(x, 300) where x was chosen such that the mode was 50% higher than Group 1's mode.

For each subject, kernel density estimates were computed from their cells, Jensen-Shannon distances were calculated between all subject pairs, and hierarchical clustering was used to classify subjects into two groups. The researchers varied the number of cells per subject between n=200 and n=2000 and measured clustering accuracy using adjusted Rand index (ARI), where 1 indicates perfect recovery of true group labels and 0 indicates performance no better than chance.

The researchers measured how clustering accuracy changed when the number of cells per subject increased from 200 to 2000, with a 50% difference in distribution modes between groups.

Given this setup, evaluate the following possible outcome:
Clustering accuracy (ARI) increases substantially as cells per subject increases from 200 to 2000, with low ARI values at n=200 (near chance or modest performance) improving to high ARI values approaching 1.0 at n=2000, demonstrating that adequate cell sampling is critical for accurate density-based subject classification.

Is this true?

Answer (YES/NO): YES